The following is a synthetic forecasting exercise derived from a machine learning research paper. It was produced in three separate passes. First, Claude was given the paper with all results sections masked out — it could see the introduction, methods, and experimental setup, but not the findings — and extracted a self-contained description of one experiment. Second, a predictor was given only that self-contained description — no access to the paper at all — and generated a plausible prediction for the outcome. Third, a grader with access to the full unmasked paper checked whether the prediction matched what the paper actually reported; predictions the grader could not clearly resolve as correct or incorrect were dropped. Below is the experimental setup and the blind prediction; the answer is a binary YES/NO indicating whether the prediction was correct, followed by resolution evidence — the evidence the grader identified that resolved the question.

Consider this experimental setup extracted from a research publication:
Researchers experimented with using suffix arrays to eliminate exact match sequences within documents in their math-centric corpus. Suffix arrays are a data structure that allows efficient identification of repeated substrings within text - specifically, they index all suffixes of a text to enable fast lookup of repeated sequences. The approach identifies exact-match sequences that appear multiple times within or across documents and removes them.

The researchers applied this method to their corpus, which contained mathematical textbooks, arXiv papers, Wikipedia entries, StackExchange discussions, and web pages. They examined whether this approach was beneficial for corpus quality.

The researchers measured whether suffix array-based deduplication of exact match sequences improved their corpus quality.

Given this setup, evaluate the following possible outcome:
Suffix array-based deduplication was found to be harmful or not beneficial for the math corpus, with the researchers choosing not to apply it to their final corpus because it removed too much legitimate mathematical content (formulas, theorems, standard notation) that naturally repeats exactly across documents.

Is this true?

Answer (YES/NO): NO